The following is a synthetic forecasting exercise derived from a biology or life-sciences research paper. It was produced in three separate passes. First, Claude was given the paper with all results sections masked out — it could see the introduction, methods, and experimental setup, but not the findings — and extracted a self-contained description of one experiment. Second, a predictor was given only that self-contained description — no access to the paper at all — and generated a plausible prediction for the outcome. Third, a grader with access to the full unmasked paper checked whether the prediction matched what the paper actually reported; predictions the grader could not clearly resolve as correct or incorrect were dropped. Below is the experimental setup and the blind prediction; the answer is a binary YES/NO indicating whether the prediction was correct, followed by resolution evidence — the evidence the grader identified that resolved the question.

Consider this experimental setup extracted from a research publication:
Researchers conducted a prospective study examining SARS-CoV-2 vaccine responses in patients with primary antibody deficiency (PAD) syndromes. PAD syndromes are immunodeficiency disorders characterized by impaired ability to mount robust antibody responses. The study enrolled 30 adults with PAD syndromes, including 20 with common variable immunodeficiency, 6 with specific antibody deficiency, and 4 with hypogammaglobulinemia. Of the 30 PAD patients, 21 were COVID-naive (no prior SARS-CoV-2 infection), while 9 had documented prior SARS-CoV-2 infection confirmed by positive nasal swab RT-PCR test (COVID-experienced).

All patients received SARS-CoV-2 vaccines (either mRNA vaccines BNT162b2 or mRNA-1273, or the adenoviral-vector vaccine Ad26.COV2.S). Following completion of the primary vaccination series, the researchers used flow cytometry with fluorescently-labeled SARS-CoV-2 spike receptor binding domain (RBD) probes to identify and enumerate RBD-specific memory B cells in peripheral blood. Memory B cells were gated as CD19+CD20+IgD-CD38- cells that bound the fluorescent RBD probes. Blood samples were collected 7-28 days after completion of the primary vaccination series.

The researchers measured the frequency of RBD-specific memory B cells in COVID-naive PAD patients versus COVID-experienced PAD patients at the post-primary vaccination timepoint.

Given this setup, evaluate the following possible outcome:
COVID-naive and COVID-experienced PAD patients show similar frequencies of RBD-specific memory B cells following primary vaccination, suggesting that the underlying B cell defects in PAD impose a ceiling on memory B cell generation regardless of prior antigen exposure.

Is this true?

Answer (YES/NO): NO